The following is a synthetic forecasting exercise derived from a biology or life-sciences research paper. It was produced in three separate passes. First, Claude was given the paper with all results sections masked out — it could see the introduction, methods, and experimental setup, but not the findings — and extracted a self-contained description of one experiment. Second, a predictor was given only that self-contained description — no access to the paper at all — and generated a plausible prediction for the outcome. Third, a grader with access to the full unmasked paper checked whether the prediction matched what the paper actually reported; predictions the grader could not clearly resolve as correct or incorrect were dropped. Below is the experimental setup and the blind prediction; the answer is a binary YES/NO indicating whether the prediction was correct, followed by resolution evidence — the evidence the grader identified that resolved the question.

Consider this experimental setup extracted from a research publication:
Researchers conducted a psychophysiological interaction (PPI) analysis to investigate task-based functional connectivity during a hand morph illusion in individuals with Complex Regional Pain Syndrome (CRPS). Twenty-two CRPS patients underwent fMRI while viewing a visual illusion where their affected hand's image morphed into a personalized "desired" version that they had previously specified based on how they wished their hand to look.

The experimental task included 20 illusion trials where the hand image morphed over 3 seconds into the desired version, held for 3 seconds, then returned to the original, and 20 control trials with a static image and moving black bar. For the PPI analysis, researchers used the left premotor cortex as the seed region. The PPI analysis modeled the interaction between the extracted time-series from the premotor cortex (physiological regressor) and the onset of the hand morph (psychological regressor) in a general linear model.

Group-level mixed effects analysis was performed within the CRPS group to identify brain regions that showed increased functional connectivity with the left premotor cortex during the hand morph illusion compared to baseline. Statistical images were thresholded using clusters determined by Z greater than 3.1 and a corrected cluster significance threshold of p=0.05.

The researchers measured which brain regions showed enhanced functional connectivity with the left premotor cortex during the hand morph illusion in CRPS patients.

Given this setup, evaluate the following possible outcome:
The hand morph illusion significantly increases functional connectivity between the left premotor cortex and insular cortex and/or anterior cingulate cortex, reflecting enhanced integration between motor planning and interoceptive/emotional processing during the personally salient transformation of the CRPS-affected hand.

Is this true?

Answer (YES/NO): NO